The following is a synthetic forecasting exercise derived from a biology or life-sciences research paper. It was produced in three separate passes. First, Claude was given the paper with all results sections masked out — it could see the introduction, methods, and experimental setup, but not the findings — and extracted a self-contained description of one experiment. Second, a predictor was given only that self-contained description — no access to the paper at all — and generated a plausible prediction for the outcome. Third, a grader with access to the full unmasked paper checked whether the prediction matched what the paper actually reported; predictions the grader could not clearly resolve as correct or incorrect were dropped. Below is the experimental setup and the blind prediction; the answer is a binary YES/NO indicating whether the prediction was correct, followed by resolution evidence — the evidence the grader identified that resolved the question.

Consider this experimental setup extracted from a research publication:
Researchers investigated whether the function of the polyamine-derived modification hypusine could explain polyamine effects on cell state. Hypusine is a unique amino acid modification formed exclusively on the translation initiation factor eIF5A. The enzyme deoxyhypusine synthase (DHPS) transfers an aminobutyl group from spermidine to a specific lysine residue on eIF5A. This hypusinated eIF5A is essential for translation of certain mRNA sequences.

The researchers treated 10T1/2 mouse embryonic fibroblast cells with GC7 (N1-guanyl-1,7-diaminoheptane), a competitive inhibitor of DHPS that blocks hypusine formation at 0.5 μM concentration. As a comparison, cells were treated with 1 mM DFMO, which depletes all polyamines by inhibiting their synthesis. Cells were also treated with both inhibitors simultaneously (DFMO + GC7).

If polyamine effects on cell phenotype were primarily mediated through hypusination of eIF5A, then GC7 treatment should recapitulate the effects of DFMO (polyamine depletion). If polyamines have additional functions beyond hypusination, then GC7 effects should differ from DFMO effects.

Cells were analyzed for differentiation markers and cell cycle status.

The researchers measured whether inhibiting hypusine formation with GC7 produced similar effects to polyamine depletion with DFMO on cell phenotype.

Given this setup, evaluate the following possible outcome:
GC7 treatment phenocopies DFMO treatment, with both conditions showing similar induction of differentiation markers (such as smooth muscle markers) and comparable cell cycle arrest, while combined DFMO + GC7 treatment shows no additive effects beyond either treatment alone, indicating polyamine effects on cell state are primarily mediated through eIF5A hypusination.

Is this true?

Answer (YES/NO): NO